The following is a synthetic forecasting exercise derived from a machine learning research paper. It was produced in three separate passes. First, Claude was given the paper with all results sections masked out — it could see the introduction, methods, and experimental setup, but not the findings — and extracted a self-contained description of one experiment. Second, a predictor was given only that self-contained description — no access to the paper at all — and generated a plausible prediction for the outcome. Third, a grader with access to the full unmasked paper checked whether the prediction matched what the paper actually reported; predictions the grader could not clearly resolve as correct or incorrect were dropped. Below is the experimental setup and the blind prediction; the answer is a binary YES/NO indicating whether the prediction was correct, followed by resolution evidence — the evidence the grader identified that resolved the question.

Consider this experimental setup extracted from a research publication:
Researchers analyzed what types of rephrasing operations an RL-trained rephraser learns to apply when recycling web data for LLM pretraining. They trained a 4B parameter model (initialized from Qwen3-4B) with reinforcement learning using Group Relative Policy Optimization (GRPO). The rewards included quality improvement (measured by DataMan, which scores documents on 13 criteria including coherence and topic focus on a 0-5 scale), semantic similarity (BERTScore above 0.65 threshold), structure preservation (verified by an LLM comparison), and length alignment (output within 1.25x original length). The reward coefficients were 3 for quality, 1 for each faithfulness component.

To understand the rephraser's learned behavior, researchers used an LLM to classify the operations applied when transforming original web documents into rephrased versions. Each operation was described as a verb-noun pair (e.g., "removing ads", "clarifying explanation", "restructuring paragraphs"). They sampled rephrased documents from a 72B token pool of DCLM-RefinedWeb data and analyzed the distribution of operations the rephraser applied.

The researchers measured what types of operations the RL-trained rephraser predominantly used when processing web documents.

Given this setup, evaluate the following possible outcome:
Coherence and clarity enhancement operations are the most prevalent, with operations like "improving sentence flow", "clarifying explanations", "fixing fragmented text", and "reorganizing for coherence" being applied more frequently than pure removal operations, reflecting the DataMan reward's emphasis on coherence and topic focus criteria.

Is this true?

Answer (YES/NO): NO